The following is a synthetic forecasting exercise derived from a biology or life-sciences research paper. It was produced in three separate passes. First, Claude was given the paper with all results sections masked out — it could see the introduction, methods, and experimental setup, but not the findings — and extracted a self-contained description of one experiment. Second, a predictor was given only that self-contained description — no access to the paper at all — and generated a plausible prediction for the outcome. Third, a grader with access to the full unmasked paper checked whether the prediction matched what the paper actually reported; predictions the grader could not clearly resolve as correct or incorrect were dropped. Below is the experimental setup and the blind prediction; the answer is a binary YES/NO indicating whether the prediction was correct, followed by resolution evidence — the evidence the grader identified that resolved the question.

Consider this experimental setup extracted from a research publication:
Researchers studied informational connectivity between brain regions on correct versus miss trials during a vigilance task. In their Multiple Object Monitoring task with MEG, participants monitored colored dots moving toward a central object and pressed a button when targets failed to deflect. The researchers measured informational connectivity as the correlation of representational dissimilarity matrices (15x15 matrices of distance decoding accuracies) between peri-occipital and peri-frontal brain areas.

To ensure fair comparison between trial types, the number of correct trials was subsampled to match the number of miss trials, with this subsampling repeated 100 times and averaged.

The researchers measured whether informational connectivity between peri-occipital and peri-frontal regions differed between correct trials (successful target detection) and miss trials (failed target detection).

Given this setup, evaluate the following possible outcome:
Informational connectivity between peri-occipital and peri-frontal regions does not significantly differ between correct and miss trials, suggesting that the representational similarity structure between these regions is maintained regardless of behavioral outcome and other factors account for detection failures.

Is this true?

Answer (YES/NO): NO